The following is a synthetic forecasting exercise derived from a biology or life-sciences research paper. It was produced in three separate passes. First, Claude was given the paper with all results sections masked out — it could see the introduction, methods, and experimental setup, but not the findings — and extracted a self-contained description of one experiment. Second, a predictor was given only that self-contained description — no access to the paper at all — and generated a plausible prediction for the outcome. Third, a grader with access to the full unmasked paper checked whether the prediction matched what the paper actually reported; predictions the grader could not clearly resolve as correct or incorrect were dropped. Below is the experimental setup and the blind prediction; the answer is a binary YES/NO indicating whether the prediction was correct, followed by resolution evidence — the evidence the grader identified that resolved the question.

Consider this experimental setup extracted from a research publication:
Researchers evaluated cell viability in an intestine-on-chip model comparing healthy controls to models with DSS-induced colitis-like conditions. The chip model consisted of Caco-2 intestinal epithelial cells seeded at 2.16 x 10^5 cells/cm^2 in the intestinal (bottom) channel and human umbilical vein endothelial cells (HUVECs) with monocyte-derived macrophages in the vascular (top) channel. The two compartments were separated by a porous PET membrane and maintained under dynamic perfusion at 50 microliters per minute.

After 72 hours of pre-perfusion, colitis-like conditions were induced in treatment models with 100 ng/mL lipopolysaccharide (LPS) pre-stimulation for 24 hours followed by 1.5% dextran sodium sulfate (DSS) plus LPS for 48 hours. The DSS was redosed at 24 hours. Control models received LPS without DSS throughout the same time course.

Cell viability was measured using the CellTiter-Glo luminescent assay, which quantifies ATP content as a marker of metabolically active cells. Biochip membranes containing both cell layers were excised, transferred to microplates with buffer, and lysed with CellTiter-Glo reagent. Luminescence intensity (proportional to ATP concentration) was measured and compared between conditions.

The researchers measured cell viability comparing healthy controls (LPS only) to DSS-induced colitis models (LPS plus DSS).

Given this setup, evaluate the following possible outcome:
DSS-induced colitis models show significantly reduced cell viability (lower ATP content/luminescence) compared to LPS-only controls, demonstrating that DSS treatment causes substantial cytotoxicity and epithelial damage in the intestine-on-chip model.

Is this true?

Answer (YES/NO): NO